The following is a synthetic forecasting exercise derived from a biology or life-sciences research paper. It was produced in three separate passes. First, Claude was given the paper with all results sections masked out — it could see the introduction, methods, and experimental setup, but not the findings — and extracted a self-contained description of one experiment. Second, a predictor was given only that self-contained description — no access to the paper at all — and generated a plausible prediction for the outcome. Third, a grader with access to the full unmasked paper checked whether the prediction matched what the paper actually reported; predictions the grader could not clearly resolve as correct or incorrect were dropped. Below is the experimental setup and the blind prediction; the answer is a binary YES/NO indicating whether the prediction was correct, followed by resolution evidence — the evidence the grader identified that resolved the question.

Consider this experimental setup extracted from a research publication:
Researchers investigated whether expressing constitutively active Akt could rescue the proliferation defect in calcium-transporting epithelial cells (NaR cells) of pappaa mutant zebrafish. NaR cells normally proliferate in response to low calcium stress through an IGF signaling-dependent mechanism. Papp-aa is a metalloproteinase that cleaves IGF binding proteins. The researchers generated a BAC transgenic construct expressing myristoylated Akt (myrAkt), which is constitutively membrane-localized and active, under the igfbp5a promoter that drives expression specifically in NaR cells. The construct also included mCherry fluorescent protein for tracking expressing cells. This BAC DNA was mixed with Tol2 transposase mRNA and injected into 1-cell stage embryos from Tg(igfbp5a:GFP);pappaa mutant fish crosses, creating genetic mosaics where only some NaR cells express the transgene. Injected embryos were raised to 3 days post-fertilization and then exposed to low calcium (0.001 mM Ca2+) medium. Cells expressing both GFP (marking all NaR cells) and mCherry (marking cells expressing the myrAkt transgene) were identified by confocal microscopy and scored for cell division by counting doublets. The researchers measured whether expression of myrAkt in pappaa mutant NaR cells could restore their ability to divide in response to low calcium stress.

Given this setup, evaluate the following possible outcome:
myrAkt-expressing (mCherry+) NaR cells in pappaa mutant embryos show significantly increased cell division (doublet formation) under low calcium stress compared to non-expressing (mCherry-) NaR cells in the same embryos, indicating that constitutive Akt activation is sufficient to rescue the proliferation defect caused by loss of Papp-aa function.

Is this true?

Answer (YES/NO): YES